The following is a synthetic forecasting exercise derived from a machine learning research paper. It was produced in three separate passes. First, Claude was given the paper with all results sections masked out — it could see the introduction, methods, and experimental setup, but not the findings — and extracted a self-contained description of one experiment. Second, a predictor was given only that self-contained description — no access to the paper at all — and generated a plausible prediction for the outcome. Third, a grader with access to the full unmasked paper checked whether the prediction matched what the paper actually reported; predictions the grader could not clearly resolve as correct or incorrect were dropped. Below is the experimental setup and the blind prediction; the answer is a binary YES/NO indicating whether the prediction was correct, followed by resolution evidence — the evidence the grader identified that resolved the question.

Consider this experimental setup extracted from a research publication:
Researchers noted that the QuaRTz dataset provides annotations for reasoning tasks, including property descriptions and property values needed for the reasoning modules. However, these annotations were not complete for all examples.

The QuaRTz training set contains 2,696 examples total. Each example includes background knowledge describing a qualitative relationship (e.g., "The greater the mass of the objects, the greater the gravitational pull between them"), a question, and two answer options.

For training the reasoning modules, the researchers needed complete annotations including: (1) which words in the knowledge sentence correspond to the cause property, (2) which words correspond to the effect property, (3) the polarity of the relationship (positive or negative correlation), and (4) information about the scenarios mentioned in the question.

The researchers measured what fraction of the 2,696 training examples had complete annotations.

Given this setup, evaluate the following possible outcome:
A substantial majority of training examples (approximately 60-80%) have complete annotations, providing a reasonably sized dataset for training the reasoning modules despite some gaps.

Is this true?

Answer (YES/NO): NO